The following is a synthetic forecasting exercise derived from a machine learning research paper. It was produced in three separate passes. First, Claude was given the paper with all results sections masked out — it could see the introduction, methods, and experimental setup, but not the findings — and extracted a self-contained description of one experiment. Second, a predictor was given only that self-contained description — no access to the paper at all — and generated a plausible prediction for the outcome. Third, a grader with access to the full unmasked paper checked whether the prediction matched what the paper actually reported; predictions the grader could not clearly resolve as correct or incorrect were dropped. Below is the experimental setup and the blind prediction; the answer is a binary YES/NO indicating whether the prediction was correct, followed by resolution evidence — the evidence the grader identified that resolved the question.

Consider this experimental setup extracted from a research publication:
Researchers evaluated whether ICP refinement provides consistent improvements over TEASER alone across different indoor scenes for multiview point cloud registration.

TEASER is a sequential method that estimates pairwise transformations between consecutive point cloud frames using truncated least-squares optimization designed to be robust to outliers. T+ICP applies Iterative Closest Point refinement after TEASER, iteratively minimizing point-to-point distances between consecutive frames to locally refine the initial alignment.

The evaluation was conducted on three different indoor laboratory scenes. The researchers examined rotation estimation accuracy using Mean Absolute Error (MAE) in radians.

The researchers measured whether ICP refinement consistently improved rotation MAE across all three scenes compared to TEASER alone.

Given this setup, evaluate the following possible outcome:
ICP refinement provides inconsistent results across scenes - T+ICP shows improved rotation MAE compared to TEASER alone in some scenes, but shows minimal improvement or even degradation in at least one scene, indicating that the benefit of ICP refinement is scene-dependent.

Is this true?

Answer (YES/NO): YES